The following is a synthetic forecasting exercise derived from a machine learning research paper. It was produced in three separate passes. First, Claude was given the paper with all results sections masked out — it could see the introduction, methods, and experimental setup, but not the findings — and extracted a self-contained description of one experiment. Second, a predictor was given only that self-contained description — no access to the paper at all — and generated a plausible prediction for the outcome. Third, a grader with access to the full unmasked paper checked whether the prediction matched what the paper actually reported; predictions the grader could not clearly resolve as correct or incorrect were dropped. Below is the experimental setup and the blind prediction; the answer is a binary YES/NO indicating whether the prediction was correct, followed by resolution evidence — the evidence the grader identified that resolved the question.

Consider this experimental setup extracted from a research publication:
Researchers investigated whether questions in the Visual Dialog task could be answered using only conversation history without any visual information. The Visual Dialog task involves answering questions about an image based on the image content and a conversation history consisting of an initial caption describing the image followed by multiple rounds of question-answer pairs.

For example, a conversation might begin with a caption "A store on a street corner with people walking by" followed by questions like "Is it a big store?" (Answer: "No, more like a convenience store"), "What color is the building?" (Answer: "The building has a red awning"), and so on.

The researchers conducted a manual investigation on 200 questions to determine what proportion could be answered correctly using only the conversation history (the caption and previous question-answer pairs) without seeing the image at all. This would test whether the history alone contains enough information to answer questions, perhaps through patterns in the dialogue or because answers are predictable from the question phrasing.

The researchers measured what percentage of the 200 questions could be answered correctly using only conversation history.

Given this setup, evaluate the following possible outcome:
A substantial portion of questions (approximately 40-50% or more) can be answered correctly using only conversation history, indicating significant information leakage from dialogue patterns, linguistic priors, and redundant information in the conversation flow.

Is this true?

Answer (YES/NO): NO